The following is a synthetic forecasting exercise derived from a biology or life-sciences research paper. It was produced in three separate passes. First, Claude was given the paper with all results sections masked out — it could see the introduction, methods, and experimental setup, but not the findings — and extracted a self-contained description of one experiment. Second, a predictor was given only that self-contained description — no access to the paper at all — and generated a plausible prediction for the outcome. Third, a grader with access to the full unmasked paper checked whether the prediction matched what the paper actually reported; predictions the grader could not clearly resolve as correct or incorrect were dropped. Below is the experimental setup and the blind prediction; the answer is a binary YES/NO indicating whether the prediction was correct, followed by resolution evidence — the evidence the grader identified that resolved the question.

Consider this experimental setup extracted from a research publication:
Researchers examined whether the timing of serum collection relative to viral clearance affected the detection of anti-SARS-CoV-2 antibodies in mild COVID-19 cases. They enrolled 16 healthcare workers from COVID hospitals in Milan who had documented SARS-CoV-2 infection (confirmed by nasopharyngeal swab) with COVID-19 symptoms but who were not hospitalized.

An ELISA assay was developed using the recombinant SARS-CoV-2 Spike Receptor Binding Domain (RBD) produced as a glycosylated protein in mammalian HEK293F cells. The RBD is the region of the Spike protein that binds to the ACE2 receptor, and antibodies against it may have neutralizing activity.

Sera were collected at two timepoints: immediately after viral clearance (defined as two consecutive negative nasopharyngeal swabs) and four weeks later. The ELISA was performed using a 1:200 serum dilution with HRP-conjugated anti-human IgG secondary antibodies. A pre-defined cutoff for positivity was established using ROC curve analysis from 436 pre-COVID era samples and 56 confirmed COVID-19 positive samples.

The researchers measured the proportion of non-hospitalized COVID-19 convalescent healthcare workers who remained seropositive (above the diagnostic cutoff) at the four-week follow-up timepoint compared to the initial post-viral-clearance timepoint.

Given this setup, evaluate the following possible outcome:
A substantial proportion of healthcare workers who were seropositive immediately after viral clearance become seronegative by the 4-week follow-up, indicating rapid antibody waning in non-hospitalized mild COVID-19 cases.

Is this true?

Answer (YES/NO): NO